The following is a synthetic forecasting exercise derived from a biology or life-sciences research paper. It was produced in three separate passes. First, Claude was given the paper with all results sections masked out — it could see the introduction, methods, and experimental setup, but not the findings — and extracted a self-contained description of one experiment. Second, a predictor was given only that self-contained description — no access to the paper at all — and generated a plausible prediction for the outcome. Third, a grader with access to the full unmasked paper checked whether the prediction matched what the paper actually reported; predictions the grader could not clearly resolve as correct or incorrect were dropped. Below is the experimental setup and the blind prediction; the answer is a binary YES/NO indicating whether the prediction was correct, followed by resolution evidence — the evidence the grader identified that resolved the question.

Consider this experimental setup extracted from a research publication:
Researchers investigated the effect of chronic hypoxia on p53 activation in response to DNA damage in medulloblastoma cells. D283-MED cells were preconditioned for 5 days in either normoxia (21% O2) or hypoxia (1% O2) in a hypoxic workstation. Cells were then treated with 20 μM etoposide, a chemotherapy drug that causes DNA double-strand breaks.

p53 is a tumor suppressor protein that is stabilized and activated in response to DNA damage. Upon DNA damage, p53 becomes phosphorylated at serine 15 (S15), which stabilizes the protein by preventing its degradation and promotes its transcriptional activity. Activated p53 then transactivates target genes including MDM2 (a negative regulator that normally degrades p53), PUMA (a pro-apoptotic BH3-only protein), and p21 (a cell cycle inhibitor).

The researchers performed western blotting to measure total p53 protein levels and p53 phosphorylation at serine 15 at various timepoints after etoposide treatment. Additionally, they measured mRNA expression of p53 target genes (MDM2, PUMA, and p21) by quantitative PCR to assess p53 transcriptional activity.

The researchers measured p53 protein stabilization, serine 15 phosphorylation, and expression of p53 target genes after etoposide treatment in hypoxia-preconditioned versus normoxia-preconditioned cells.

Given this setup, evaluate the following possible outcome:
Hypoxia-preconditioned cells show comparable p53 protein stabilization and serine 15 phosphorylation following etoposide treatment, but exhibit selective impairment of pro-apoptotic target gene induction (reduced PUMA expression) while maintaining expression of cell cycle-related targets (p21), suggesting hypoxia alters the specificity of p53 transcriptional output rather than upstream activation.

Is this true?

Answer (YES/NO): NO